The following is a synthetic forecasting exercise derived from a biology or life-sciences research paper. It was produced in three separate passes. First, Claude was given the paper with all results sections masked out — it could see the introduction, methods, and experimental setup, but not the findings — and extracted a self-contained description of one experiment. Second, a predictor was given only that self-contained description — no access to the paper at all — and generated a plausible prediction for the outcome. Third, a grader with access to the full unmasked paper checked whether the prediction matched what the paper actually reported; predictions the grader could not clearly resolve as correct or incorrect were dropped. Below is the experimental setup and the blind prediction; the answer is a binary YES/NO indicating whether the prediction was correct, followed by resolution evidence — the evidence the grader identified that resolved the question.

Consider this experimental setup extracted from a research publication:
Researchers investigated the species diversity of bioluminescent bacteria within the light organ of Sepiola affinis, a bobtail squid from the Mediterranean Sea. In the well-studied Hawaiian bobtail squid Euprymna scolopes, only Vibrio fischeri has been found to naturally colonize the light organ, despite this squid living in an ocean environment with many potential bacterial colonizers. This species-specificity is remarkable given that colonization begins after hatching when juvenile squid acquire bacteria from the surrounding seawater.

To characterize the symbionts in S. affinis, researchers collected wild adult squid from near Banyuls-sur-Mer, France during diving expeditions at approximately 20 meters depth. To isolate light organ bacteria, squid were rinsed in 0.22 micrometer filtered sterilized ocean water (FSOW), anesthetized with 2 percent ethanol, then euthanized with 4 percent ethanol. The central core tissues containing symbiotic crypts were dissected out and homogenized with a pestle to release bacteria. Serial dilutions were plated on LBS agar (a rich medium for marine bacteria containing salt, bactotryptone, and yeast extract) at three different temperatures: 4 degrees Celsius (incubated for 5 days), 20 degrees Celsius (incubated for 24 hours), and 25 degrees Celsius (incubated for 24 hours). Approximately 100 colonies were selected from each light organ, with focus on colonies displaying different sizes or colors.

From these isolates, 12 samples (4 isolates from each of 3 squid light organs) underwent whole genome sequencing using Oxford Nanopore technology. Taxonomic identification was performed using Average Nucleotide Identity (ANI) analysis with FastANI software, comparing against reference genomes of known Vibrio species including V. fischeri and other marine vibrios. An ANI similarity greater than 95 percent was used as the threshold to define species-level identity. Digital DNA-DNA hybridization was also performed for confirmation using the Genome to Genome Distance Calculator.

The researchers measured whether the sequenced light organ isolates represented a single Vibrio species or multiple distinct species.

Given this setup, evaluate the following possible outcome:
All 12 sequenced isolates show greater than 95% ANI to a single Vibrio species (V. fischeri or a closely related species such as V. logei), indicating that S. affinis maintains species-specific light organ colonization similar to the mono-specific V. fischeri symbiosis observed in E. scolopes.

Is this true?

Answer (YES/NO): NO